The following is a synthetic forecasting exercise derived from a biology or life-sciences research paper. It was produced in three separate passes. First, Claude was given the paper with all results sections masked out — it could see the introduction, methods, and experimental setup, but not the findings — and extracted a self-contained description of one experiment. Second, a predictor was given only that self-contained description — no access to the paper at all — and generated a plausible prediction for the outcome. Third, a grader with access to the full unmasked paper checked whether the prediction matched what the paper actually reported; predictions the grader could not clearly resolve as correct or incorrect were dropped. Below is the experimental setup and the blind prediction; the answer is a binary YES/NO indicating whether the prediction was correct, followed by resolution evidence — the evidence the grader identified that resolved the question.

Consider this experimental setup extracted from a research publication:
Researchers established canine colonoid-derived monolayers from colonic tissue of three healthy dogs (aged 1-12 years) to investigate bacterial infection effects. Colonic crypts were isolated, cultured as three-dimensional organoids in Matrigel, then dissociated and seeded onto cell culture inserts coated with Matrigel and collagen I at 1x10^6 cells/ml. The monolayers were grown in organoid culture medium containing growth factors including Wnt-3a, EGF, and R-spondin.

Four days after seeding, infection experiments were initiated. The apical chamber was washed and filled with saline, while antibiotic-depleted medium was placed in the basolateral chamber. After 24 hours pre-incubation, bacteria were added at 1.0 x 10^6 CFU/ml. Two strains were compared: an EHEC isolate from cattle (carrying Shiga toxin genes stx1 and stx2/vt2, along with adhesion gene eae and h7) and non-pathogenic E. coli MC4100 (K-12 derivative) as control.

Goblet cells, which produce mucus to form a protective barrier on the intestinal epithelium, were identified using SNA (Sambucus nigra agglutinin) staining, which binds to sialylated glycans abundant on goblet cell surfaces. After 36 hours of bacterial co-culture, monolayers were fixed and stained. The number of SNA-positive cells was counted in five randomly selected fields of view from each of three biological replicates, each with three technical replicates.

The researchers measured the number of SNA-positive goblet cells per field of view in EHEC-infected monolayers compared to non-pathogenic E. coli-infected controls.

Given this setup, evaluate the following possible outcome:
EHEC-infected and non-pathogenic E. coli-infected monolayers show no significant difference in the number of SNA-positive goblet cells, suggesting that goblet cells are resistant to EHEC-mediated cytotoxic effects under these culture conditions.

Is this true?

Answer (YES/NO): YES